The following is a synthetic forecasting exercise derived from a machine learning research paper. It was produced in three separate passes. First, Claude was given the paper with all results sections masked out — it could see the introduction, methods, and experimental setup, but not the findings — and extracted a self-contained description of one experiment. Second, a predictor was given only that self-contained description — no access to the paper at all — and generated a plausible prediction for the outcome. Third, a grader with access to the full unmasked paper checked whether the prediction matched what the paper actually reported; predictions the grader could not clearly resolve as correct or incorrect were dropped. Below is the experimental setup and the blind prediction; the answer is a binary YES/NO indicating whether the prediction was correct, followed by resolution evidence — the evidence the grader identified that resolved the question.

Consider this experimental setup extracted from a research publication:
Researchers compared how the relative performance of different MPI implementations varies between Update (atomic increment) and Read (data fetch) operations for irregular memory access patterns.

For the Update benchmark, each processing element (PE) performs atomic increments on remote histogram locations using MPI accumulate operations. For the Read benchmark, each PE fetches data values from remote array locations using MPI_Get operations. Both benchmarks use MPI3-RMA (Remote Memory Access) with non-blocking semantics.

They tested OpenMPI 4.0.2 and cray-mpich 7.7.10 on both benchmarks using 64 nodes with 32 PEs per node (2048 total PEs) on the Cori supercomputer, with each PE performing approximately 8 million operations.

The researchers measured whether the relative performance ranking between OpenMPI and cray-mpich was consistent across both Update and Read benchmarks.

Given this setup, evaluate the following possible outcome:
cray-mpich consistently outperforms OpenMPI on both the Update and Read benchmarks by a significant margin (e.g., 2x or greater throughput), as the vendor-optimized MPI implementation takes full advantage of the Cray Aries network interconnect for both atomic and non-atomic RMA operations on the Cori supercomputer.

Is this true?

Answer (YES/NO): NO